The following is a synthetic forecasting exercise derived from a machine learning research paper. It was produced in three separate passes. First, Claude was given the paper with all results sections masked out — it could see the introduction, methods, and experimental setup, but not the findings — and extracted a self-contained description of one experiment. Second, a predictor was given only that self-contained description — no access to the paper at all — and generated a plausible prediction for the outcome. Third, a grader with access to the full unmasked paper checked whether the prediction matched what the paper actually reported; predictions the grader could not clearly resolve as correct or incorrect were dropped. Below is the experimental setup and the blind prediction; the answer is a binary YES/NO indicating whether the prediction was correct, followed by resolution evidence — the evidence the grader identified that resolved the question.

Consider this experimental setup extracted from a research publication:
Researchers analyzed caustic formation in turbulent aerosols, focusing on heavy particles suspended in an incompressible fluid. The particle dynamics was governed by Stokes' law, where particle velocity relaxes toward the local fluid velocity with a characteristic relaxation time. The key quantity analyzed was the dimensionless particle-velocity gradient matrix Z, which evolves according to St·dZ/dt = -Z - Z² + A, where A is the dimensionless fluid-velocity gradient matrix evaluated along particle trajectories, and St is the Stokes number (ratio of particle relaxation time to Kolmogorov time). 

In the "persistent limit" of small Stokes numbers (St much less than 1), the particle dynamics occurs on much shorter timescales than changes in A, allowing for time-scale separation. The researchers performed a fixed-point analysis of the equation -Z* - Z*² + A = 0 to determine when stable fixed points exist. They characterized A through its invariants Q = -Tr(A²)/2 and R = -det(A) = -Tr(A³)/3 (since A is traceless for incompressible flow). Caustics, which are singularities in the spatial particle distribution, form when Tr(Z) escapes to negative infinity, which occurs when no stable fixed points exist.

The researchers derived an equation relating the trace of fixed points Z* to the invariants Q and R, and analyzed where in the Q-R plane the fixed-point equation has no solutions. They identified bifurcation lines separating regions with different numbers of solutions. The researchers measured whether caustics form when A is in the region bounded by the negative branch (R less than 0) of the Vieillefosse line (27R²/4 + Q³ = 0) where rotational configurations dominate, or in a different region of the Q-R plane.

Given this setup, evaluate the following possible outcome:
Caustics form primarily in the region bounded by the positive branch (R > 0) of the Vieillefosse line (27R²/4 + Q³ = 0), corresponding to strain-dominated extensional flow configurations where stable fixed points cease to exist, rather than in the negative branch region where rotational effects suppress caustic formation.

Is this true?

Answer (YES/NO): YES